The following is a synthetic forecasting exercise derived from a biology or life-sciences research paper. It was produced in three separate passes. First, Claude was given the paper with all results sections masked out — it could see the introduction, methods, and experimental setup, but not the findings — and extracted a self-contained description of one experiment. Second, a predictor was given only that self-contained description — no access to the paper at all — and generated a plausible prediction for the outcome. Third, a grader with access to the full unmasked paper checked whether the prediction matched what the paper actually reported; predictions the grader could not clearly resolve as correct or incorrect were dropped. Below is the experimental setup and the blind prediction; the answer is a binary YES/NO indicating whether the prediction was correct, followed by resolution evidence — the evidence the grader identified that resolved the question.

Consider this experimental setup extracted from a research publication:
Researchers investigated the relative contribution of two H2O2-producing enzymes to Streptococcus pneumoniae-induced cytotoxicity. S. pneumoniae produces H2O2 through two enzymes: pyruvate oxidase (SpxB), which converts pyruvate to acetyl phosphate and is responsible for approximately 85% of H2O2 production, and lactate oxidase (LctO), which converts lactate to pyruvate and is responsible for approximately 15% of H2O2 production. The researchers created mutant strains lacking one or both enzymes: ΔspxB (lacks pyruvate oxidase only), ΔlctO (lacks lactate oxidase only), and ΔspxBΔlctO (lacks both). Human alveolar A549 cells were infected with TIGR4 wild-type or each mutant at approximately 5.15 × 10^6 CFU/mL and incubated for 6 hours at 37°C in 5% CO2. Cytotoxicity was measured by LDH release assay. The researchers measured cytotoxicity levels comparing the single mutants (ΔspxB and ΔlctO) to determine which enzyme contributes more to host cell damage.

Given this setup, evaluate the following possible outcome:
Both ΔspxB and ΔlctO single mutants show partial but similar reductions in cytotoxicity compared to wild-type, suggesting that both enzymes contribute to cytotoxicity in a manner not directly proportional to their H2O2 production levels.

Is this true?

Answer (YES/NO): NO